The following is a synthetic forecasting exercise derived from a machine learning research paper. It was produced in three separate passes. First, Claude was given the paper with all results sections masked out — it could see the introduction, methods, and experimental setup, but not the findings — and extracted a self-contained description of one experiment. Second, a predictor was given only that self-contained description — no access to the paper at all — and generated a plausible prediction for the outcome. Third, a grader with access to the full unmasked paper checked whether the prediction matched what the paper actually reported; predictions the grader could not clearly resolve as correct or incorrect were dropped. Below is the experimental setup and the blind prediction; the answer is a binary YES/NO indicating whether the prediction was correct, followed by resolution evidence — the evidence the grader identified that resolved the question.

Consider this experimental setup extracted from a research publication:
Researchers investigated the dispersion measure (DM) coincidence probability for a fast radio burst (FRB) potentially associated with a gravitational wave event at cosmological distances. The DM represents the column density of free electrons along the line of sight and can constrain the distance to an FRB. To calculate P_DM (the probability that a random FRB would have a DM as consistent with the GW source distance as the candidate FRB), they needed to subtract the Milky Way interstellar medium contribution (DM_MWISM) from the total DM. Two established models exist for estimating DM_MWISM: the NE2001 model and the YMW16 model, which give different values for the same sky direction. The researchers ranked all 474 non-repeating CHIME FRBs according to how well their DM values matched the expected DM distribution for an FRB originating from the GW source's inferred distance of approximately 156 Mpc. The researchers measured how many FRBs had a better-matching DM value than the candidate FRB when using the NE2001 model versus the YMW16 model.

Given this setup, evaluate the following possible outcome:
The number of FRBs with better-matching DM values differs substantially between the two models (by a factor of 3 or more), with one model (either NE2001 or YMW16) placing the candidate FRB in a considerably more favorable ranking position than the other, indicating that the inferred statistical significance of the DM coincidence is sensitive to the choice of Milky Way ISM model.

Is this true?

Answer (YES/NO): YES